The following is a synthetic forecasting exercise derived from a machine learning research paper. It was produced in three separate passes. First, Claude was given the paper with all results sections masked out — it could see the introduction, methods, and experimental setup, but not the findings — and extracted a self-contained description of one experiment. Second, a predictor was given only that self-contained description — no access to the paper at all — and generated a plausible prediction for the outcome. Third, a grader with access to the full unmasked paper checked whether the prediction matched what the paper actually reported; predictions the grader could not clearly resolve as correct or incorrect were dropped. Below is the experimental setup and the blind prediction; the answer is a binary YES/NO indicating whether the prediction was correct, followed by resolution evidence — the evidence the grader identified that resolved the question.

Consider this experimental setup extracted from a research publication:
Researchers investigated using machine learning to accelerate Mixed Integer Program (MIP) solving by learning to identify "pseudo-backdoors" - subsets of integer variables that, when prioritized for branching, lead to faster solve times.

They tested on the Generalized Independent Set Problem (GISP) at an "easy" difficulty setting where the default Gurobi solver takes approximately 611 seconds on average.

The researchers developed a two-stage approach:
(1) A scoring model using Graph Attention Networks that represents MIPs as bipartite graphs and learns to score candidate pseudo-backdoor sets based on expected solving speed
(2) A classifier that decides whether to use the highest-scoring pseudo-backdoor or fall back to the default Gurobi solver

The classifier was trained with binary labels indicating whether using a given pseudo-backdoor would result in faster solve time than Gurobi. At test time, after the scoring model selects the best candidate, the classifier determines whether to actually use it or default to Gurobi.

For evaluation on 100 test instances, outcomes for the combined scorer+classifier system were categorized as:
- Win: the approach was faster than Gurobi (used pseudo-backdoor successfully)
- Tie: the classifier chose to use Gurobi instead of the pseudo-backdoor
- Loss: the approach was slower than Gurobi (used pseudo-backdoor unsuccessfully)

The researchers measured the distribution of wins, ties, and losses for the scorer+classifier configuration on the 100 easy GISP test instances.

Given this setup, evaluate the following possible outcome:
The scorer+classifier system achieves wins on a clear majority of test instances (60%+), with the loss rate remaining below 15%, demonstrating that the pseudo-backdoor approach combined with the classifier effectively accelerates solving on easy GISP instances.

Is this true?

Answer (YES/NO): NO